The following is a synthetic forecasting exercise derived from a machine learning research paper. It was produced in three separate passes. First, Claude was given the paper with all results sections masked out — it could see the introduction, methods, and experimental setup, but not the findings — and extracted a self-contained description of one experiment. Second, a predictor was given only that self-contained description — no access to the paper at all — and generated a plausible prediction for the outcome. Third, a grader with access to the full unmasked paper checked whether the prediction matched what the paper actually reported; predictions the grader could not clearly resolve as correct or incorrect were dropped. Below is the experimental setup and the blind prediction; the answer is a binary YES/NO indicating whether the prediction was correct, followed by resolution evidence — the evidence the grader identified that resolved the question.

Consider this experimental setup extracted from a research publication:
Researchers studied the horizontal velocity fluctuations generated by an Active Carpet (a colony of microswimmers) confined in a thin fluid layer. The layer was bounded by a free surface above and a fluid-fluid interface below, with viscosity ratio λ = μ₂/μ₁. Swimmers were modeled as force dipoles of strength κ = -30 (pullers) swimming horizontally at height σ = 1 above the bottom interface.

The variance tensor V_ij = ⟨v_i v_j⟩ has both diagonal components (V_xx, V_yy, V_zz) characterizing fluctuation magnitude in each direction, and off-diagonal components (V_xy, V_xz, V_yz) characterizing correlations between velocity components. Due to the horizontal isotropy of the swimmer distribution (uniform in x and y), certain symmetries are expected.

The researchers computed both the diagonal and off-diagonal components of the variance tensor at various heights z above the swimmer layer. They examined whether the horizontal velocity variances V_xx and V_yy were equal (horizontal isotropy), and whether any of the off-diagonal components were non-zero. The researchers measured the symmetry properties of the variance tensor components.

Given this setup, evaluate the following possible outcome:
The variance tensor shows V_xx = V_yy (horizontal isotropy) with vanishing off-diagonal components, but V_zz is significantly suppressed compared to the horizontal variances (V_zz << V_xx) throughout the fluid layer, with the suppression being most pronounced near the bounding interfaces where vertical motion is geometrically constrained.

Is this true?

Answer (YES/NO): NO